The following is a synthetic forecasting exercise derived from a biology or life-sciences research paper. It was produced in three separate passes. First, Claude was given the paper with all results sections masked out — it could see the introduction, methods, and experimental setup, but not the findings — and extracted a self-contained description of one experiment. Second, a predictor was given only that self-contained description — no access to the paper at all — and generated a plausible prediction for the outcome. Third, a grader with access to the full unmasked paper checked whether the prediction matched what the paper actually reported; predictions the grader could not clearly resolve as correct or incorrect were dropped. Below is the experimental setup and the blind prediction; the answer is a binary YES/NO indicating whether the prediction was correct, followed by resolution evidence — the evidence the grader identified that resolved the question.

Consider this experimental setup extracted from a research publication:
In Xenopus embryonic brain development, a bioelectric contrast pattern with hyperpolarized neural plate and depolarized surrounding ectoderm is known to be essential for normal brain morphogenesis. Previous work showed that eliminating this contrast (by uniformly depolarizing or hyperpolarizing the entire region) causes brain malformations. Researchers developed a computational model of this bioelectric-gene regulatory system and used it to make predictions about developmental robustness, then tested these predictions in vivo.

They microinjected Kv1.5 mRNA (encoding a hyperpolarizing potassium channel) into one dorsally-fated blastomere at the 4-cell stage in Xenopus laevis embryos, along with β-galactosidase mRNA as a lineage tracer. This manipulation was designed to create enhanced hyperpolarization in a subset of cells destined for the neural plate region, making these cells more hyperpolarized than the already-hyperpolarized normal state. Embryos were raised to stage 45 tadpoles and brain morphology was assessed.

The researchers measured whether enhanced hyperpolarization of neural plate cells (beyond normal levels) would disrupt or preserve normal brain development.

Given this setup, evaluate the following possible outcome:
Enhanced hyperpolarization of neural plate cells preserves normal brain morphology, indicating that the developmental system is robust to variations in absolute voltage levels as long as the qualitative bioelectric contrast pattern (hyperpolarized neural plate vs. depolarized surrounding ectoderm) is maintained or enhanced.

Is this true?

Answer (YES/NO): NO